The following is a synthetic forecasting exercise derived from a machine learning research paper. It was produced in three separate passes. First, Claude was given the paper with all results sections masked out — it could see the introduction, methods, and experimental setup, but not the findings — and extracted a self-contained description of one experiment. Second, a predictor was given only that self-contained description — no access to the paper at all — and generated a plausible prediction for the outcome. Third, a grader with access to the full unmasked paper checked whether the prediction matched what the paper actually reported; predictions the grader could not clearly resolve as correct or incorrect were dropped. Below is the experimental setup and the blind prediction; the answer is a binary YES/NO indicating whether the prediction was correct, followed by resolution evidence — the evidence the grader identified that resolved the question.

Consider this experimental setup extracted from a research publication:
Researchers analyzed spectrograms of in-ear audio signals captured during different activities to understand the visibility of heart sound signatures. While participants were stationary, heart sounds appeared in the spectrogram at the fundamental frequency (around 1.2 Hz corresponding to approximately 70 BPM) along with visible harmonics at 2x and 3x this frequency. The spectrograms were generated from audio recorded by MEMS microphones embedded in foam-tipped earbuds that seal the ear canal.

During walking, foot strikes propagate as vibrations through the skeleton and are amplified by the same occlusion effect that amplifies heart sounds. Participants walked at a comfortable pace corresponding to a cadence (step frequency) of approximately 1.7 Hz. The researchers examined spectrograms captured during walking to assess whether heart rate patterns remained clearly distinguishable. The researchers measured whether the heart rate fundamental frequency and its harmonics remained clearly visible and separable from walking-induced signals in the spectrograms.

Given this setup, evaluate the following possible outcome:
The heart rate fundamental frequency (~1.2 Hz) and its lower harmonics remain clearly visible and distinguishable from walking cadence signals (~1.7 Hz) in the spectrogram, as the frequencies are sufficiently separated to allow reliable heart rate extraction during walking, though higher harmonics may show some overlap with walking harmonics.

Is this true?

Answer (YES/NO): NO